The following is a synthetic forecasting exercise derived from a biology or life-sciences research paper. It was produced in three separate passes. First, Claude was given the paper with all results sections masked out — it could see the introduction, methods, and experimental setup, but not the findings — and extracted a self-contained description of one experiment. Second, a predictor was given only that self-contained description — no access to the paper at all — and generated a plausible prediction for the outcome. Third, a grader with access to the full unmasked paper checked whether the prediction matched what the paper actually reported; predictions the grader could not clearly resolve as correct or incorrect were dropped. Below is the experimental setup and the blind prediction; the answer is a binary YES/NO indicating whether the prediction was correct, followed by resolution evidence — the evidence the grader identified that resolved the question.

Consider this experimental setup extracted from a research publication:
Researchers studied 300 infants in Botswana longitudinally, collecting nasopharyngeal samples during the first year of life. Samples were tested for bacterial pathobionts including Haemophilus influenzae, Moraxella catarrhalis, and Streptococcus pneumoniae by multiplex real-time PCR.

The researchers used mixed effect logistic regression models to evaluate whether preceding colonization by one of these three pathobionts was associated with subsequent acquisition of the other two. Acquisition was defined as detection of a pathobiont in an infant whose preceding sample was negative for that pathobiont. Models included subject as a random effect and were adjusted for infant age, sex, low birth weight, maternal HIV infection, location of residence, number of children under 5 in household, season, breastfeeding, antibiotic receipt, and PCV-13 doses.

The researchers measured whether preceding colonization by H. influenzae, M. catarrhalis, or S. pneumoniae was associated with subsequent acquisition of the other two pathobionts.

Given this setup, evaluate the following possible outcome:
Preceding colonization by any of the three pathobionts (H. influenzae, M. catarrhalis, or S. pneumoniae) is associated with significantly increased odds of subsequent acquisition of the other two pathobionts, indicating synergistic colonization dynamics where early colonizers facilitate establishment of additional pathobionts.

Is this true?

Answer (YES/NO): NO